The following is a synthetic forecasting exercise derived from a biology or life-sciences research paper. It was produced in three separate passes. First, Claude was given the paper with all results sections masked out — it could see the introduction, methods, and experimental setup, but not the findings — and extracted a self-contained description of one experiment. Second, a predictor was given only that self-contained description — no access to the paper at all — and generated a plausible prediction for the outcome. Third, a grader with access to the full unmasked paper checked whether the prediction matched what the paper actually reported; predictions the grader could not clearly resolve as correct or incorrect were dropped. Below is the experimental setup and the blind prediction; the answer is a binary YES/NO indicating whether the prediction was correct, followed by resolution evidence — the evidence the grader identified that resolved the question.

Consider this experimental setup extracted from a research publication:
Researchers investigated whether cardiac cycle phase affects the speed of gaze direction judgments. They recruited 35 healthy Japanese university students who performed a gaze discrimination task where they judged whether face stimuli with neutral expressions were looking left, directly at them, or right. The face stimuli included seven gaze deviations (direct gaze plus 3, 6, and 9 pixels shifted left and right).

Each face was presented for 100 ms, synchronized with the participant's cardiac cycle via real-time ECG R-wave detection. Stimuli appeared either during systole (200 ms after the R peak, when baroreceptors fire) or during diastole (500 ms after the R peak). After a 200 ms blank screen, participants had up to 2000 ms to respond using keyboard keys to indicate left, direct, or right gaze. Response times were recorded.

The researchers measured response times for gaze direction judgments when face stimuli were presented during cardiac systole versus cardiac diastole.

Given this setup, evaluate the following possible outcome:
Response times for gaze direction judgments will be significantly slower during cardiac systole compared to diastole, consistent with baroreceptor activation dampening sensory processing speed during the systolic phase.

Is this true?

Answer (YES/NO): YES